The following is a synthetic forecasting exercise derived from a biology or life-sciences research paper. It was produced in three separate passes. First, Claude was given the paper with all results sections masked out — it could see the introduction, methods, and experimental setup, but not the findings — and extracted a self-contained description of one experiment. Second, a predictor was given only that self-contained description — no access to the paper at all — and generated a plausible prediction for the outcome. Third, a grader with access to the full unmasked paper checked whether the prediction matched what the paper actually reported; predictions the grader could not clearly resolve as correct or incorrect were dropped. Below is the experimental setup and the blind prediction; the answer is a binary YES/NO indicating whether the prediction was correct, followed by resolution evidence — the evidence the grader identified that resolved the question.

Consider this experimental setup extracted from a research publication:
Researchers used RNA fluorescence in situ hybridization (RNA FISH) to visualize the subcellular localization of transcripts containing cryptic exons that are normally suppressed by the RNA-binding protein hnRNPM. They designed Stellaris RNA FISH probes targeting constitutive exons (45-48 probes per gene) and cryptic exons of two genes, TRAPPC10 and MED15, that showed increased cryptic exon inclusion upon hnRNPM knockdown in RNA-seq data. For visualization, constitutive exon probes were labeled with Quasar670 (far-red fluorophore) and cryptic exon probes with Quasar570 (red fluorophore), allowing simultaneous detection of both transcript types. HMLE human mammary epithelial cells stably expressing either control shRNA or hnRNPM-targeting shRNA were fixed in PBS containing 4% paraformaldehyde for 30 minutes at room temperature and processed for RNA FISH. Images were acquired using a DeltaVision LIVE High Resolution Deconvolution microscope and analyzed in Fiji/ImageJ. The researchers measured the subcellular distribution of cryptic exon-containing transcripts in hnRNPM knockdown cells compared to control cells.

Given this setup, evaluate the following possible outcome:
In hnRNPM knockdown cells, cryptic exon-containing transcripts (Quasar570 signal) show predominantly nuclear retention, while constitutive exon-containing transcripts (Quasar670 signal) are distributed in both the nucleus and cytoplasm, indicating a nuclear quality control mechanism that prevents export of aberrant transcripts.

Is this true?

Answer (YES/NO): NO